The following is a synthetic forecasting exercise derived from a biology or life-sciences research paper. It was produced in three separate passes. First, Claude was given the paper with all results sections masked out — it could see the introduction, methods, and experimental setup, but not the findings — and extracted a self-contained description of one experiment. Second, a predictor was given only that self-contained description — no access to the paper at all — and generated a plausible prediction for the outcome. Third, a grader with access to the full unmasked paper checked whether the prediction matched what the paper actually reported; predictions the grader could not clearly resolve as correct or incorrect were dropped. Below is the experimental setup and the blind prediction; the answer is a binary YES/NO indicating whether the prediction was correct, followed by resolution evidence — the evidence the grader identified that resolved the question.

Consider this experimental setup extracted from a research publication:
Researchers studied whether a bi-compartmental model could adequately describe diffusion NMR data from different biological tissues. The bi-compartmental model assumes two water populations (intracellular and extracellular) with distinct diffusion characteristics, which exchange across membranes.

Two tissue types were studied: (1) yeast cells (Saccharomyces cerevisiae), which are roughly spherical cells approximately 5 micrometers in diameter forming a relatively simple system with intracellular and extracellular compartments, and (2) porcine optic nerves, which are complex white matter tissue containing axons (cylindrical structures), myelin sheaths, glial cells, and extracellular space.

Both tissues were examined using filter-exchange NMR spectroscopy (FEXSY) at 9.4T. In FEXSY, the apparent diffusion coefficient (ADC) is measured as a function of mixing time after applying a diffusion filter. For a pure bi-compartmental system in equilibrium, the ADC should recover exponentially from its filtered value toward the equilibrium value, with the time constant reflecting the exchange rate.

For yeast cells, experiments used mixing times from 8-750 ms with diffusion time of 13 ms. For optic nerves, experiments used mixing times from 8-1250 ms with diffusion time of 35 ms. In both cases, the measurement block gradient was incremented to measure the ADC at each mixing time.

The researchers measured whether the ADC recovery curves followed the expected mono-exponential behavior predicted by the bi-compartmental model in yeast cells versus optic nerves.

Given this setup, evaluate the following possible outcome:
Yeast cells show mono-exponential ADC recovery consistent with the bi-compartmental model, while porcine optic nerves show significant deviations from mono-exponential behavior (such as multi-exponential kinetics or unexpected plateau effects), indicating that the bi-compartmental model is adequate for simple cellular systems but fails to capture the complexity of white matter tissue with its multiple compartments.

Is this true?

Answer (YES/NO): YES